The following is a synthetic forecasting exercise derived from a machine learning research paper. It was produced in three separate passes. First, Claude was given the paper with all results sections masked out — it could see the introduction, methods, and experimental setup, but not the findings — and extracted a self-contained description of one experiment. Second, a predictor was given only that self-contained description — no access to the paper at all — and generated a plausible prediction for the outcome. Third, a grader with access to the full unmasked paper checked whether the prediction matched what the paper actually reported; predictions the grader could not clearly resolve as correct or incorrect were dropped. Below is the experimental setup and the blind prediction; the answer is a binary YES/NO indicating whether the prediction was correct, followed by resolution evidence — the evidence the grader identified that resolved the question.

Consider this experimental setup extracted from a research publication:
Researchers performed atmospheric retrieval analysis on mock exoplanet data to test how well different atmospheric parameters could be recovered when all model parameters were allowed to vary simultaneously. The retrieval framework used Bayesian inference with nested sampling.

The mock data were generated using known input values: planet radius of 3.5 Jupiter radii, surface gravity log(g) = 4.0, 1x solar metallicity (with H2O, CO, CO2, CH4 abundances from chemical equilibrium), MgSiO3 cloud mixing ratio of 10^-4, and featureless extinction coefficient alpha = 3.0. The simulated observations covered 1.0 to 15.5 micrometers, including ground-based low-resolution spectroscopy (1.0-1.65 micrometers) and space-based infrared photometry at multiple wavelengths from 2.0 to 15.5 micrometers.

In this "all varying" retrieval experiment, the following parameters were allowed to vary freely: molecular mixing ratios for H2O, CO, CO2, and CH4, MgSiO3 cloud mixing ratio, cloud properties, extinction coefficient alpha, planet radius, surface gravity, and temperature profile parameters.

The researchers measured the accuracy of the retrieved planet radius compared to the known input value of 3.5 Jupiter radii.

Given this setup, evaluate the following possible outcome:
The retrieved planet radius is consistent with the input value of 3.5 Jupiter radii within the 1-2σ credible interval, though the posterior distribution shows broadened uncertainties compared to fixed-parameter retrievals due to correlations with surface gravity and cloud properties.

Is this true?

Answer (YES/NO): NO